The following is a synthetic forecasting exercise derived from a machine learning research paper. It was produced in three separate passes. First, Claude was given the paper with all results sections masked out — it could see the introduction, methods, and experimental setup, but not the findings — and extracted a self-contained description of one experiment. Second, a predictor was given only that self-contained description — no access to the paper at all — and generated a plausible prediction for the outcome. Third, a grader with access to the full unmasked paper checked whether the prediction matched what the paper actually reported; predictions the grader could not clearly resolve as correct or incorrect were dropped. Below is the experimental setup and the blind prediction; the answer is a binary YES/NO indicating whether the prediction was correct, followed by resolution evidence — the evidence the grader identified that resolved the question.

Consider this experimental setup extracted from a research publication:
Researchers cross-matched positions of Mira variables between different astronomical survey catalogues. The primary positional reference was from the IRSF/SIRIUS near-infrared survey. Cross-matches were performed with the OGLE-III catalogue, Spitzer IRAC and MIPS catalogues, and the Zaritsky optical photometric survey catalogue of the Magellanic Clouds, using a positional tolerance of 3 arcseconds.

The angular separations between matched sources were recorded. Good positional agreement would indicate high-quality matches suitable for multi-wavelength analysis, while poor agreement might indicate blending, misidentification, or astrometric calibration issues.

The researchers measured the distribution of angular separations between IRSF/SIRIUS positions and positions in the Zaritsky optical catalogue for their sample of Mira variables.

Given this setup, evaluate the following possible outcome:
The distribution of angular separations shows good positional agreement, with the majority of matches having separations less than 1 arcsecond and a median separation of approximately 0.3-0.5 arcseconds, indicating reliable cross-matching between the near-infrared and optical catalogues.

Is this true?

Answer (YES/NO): NO